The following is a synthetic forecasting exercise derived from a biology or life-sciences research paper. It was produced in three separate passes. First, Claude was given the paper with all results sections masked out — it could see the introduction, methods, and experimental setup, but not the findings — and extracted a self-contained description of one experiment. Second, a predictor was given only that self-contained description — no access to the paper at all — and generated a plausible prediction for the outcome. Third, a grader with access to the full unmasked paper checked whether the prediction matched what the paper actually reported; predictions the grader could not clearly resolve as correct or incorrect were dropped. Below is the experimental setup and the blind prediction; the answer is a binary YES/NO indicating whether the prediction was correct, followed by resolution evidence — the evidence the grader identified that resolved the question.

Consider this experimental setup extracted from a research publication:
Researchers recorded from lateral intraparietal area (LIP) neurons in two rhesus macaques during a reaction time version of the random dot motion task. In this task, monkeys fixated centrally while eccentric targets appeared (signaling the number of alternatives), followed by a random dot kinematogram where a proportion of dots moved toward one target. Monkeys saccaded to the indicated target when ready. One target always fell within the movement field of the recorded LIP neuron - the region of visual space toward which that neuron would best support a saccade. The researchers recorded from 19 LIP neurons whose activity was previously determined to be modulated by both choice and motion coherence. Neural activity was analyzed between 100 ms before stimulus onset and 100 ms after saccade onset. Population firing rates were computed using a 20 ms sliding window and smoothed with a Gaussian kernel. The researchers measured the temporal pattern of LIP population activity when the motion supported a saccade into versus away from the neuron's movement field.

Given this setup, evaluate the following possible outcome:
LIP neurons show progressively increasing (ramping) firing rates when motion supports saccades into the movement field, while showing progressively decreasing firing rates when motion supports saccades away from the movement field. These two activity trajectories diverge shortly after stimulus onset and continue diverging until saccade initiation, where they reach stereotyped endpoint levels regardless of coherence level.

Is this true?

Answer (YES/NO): NO